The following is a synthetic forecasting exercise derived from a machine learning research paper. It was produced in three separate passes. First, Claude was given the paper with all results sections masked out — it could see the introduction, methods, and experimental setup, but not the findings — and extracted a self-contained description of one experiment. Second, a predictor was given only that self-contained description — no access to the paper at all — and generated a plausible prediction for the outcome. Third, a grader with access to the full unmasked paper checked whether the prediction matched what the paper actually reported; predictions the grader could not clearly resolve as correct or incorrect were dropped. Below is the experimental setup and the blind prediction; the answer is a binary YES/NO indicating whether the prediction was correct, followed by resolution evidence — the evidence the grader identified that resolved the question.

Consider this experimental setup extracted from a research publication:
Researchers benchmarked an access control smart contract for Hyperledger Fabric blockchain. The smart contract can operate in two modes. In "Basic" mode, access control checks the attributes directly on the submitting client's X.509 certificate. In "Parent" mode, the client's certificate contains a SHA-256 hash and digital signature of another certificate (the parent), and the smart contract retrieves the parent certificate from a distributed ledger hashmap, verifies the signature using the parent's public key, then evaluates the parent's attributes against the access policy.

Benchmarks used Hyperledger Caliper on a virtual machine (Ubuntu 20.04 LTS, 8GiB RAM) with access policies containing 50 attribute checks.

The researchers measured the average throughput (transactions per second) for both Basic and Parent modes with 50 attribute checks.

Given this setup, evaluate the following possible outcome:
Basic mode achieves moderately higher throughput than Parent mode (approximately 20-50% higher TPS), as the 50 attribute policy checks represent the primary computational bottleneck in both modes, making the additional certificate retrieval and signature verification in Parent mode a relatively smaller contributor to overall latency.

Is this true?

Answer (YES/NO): NO